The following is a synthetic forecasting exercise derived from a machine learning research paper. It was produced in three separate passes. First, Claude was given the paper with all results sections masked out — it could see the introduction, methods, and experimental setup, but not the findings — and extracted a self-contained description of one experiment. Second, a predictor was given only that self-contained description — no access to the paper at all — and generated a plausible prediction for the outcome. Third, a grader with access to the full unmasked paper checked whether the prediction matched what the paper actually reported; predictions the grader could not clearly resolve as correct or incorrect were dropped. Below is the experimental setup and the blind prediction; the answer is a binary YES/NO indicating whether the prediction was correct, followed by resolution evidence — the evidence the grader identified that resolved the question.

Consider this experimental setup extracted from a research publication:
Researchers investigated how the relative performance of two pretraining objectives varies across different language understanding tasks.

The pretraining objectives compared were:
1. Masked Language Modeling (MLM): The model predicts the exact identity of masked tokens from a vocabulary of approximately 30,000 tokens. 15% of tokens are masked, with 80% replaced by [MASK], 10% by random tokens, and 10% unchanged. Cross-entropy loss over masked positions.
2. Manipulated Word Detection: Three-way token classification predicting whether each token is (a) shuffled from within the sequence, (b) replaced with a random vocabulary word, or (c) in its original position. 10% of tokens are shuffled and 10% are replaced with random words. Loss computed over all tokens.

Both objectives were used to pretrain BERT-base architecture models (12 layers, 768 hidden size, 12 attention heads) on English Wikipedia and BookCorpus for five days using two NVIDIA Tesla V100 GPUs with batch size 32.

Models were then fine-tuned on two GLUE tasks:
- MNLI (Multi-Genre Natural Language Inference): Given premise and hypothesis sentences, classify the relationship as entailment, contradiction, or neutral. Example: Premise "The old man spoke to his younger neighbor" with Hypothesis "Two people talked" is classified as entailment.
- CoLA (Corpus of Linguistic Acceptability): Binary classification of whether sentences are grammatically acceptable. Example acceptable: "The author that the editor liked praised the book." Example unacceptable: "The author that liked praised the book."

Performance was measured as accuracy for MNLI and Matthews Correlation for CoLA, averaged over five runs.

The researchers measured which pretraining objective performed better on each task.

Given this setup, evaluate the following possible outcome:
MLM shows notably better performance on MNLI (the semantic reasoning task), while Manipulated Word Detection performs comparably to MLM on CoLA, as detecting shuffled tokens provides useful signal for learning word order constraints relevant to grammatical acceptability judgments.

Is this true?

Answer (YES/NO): NO